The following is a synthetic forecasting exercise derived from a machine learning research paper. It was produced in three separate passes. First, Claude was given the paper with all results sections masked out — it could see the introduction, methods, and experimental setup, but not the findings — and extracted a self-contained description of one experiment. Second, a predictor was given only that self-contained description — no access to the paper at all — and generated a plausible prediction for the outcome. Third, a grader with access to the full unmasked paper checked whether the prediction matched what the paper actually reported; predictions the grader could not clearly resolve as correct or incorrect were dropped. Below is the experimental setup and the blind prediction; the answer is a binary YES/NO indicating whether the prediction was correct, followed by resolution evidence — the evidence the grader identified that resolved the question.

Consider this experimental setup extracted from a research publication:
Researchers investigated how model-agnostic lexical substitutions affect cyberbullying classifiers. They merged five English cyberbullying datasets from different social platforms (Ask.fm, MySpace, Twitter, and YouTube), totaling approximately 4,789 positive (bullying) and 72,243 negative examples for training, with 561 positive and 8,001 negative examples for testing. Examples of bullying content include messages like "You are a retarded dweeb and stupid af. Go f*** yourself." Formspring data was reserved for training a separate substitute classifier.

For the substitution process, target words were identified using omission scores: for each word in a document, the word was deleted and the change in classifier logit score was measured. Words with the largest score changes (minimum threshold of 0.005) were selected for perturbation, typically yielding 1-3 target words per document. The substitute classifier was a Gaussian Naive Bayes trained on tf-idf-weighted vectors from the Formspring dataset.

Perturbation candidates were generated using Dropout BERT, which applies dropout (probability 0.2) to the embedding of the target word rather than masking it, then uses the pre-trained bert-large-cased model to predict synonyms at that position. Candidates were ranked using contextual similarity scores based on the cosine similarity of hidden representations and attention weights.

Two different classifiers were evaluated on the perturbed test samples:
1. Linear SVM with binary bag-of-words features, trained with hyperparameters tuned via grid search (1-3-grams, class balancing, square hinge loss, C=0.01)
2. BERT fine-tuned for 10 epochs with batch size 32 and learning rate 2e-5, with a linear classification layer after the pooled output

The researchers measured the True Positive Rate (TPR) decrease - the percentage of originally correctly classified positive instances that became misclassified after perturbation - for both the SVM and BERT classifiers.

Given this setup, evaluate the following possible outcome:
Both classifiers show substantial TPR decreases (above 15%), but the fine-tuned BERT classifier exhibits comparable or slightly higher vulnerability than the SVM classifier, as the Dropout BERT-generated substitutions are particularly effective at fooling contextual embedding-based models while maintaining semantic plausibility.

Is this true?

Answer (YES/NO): NO